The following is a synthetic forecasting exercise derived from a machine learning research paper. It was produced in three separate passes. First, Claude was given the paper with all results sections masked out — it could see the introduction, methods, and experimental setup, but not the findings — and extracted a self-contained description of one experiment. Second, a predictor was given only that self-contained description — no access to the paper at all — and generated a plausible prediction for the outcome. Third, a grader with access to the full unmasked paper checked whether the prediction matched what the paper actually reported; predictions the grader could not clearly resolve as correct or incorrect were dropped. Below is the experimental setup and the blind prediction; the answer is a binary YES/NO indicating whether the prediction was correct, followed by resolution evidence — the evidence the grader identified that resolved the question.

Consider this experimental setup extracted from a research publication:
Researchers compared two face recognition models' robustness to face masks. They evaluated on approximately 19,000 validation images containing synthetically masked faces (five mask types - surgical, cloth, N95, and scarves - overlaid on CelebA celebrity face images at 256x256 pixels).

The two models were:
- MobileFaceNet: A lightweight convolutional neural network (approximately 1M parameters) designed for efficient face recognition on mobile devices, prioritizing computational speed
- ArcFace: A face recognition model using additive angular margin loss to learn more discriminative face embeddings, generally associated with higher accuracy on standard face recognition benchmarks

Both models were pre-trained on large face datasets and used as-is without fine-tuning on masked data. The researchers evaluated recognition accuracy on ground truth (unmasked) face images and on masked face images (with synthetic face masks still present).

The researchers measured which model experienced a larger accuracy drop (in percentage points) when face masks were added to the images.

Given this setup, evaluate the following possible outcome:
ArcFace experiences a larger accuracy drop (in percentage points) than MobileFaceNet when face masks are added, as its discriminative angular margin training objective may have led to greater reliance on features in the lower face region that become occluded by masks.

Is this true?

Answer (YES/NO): NO